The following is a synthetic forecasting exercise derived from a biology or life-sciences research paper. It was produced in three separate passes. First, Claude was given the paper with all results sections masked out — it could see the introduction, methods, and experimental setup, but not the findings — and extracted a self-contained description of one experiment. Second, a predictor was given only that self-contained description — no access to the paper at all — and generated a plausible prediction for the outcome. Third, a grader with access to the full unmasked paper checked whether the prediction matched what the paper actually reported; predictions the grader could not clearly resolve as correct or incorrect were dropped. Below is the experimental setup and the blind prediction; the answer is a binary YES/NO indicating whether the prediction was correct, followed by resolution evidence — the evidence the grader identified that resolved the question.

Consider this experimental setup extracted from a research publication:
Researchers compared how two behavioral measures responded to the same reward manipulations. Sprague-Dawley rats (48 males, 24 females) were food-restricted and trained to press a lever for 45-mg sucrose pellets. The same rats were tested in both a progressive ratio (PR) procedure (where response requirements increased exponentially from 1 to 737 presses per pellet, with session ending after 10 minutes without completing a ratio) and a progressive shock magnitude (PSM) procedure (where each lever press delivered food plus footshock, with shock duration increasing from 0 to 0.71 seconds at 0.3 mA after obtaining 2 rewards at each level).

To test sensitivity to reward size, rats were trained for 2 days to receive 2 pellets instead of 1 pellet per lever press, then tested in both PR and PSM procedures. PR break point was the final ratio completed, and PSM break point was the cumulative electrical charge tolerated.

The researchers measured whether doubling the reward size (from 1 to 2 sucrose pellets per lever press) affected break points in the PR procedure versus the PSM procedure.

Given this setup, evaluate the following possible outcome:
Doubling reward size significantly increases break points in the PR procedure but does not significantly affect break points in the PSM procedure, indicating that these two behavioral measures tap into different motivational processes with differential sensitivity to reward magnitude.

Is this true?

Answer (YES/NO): NO